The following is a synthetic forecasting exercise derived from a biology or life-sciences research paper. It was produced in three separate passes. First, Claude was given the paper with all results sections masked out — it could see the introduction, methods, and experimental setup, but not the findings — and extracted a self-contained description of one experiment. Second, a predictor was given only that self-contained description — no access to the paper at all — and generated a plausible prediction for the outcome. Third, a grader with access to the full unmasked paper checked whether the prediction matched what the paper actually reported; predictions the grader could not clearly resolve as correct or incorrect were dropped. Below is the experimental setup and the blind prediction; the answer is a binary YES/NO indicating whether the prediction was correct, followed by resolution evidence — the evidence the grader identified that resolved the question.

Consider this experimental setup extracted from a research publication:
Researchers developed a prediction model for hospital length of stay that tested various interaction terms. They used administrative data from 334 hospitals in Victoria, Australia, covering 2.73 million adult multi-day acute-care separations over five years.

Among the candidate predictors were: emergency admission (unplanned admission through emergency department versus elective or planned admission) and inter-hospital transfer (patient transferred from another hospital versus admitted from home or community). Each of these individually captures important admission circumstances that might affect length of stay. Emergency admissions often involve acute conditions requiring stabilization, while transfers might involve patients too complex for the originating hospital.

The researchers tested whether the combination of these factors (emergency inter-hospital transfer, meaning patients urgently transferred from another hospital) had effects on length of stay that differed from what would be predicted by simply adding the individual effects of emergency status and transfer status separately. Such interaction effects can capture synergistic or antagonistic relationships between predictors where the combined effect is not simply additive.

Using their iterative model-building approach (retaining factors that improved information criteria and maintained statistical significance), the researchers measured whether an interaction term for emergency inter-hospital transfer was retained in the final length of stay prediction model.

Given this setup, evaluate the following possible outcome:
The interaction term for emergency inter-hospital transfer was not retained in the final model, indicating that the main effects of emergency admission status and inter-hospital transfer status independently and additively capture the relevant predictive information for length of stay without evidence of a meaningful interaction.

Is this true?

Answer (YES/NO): NO